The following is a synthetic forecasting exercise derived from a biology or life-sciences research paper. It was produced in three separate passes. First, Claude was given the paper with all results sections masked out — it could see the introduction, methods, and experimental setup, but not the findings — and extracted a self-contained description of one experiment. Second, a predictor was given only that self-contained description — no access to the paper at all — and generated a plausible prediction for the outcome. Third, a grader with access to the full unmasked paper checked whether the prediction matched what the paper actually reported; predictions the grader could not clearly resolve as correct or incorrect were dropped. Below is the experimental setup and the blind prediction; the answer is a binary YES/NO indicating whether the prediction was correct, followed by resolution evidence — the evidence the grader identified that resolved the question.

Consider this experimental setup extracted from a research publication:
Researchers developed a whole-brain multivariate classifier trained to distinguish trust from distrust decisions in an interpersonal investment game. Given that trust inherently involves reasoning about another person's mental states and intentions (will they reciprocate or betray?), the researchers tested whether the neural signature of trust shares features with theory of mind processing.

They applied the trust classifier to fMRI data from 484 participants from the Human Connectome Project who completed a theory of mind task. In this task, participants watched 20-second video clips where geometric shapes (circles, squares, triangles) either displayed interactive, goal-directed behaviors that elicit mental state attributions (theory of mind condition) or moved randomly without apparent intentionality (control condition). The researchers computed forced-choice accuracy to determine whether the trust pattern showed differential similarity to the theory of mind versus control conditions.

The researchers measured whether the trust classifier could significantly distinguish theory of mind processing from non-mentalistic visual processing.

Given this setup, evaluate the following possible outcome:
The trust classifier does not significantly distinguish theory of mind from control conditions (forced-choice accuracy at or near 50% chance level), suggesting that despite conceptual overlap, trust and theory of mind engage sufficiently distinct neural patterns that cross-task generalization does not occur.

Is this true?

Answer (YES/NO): YES